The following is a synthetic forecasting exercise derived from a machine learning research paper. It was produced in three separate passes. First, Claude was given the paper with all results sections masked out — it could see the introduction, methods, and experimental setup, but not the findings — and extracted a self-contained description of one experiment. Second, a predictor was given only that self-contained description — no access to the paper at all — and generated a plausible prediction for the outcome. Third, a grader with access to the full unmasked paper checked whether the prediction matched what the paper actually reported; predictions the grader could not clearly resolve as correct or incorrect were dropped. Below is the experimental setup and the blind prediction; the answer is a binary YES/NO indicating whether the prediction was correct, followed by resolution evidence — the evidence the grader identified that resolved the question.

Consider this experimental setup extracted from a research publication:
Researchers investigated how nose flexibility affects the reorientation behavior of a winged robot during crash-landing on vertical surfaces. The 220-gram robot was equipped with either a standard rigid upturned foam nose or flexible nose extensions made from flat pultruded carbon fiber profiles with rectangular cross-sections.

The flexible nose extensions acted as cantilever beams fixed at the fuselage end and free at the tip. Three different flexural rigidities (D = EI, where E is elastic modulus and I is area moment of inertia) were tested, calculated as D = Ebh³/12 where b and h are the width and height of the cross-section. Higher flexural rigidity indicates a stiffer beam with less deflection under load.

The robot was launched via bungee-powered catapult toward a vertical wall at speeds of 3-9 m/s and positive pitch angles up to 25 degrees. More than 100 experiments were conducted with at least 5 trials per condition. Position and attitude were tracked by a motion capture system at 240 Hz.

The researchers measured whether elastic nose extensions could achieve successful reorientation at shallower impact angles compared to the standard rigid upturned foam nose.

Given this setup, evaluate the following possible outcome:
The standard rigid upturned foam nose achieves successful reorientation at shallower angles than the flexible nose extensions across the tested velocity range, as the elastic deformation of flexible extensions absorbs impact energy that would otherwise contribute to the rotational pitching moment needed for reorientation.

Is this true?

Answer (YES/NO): NO